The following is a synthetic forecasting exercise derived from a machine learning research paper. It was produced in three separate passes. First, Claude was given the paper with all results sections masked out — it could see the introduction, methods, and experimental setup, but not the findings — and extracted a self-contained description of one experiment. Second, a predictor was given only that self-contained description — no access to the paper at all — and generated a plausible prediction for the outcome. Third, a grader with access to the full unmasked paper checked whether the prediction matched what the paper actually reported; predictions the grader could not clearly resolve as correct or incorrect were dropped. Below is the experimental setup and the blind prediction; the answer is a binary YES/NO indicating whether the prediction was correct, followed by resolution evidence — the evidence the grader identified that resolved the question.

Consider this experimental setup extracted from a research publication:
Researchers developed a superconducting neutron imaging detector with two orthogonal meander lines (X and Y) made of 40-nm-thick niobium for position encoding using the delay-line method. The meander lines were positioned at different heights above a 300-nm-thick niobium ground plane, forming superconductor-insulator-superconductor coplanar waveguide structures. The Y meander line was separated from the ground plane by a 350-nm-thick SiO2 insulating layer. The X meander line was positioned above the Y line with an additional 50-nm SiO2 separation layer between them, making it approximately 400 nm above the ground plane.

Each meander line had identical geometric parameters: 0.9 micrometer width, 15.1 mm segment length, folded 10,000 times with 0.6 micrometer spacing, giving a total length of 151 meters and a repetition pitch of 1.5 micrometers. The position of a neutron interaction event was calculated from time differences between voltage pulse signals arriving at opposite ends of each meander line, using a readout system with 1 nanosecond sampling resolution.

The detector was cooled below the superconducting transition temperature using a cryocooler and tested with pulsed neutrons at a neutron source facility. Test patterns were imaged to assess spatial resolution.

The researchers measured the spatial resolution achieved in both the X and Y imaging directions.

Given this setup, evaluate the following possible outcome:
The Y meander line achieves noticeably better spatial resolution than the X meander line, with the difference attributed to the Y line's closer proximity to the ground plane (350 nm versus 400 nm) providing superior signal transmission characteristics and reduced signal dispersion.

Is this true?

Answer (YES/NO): NO